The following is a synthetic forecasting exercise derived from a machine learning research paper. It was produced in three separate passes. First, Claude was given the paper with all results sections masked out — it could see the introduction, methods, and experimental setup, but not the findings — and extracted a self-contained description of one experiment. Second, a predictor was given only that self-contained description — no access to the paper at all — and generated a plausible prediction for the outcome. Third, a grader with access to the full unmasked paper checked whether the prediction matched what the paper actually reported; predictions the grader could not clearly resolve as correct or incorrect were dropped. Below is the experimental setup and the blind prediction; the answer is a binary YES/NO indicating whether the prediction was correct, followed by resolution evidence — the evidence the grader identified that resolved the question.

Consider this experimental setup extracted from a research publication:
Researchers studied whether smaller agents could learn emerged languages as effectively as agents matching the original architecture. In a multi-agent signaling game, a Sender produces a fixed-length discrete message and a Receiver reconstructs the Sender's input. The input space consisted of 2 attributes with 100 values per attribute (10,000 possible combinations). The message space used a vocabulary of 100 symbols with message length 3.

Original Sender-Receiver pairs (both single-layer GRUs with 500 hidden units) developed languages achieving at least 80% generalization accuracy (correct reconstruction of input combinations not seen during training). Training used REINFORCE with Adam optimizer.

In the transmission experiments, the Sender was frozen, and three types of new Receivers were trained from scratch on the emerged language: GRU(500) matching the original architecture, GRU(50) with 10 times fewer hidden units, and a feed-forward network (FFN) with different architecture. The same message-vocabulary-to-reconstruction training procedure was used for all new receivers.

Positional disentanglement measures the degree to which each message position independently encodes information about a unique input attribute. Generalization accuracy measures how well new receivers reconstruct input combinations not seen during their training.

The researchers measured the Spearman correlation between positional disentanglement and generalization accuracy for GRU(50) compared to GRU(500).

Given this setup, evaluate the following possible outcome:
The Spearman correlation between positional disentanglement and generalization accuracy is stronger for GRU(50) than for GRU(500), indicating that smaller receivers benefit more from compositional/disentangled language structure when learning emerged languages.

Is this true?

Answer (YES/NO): NO